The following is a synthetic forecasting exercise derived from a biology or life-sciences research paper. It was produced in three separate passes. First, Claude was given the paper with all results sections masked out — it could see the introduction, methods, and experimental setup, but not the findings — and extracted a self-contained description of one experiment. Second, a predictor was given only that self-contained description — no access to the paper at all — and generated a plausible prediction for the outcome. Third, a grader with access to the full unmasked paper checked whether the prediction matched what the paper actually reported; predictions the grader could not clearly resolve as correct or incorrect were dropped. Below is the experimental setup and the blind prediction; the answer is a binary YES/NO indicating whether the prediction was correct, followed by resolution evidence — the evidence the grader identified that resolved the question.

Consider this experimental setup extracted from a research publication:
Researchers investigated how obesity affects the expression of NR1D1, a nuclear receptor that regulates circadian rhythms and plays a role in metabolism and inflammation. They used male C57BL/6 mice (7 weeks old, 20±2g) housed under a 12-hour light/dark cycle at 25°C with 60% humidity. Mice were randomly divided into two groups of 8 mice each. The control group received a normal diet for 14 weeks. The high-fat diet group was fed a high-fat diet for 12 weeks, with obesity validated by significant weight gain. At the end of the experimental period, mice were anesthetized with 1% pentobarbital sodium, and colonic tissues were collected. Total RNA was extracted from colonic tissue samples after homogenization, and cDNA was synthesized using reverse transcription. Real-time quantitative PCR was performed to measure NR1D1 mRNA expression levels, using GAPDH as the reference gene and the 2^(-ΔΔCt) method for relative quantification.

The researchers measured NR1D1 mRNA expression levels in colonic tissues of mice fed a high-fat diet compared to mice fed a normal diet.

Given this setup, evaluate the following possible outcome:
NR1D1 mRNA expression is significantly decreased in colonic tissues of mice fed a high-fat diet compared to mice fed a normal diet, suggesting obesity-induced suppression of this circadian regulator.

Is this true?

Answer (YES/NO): YES